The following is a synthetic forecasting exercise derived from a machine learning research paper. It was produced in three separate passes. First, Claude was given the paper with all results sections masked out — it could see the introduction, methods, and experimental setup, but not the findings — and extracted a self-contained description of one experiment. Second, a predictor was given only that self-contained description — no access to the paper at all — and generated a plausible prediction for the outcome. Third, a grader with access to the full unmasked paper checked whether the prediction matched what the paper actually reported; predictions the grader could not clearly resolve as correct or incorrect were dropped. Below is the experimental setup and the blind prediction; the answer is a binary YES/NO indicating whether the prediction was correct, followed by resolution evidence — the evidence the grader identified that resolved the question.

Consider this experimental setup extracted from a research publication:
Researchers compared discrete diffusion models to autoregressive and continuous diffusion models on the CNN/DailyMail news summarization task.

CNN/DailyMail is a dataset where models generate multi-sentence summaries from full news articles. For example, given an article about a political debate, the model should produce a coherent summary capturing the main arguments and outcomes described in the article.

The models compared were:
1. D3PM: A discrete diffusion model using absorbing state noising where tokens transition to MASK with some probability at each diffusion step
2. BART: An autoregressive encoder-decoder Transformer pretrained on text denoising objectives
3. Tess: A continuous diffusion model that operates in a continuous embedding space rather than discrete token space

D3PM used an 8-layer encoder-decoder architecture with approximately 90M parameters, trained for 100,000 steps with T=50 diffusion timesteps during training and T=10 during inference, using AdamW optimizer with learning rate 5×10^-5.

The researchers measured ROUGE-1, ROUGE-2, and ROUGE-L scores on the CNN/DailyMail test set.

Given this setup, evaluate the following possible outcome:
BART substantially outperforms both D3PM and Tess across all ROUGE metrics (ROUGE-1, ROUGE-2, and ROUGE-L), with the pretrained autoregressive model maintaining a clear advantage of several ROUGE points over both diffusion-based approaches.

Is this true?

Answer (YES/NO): NO